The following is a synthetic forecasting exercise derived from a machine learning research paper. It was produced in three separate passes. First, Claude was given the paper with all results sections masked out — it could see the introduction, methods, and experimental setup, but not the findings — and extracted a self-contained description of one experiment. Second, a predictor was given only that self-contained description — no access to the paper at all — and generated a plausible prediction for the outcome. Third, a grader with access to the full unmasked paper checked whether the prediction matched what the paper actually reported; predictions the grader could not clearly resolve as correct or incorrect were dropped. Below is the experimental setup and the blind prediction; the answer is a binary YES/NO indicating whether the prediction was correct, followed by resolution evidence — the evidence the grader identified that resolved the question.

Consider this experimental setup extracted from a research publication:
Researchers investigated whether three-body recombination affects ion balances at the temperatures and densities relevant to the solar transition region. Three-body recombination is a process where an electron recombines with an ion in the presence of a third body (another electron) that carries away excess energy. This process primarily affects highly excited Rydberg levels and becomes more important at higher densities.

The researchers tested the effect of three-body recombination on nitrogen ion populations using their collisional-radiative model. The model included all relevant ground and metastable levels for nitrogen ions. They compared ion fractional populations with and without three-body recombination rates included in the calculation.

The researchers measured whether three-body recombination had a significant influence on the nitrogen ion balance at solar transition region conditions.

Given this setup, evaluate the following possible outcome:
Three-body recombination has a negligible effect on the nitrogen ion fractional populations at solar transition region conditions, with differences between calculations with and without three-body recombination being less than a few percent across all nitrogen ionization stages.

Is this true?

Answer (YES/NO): YES